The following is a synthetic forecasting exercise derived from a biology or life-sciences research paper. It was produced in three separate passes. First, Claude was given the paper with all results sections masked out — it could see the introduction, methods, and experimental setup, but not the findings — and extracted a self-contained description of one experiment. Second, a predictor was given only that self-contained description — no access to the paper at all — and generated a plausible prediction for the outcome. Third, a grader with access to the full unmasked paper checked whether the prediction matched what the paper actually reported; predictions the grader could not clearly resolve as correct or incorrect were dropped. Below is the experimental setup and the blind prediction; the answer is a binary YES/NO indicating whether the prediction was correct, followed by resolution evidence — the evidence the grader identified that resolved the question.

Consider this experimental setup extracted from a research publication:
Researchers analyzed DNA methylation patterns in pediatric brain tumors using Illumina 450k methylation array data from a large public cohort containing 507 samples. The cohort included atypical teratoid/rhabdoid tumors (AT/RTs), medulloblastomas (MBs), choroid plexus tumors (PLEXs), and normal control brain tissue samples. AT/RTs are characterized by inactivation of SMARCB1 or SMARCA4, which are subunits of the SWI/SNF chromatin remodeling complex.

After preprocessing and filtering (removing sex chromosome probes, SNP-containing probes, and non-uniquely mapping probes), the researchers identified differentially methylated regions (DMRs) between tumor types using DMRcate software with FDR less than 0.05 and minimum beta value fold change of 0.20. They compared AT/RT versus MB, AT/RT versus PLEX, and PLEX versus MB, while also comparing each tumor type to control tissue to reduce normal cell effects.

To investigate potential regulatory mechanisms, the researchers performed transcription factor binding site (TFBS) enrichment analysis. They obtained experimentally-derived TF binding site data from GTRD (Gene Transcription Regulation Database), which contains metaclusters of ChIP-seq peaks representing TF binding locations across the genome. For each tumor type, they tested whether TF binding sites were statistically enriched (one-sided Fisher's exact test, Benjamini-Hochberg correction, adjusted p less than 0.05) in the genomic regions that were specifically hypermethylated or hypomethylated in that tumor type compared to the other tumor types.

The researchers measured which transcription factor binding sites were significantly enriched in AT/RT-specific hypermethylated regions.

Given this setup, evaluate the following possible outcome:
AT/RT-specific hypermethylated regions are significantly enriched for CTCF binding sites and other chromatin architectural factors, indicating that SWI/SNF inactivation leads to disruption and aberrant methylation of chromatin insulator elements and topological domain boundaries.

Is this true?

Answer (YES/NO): NO